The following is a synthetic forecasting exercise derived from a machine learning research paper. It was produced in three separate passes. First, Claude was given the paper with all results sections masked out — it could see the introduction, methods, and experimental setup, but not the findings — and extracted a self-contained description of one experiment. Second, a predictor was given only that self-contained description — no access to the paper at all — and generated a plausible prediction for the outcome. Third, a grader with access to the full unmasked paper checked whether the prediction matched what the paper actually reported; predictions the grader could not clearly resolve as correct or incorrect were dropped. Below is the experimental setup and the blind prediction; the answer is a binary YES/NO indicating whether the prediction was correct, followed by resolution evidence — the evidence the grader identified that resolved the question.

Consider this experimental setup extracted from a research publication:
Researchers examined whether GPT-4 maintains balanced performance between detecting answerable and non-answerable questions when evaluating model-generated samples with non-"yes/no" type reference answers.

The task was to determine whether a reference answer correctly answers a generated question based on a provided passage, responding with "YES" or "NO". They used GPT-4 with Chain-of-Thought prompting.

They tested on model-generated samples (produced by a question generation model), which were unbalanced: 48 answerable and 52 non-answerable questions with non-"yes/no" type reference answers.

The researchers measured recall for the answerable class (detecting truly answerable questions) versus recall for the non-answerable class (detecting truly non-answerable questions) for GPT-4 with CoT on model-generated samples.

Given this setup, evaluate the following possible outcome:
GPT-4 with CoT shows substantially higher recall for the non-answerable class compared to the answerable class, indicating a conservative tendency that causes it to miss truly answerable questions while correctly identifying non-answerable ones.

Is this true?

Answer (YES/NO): NO